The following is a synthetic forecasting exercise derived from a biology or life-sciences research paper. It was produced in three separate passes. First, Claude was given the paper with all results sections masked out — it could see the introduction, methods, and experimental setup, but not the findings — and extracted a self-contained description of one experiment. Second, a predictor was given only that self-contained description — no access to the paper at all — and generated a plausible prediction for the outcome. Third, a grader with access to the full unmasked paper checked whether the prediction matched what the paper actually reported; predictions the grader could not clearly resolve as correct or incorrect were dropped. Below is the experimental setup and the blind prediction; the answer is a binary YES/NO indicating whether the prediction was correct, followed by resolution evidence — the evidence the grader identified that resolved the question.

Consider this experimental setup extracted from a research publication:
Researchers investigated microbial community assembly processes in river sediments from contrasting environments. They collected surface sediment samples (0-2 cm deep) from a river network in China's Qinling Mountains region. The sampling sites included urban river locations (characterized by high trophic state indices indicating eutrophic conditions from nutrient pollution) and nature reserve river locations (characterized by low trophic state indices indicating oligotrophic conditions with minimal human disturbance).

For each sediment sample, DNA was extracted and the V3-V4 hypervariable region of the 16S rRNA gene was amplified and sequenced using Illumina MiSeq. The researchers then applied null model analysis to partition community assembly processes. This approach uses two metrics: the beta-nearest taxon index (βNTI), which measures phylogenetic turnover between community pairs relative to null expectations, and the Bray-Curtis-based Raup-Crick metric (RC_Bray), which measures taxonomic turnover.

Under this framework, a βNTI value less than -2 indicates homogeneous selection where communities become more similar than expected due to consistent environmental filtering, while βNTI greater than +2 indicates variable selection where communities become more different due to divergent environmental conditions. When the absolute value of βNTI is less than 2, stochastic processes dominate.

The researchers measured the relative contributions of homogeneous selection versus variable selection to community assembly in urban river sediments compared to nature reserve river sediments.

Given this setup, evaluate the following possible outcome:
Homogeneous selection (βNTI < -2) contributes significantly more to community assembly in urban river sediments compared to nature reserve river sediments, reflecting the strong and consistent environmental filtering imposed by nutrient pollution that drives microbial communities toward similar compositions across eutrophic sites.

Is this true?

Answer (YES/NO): YES